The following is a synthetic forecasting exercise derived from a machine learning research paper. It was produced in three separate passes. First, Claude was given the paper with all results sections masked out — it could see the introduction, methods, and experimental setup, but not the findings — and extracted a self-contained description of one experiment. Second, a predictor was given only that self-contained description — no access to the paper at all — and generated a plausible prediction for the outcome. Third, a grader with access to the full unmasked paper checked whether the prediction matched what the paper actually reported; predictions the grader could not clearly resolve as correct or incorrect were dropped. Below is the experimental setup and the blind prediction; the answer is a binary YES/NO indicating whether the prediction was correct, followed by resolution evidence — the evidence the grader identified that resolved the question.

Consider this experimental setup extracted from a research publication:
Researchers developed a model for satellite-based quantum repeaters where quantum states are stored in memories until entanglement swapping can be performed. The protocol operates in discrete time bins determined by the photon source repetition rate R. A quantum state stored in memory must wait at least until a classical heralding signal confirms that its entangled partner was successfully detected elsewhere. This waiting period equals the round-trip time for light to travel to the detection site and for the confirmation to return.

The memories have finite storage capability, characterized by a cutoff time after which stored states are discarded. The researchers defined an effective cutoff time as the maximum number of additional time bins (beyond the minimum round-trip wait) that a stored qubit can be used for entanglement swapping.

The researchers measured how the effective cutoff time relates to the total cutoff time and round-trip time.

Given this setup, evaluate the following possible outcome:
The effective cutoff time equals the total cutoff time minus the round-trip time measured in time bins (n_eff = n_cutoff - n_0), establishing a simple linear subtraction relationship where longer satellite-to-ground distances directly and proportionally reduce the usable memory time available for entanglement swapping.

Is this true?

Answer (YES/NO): YES